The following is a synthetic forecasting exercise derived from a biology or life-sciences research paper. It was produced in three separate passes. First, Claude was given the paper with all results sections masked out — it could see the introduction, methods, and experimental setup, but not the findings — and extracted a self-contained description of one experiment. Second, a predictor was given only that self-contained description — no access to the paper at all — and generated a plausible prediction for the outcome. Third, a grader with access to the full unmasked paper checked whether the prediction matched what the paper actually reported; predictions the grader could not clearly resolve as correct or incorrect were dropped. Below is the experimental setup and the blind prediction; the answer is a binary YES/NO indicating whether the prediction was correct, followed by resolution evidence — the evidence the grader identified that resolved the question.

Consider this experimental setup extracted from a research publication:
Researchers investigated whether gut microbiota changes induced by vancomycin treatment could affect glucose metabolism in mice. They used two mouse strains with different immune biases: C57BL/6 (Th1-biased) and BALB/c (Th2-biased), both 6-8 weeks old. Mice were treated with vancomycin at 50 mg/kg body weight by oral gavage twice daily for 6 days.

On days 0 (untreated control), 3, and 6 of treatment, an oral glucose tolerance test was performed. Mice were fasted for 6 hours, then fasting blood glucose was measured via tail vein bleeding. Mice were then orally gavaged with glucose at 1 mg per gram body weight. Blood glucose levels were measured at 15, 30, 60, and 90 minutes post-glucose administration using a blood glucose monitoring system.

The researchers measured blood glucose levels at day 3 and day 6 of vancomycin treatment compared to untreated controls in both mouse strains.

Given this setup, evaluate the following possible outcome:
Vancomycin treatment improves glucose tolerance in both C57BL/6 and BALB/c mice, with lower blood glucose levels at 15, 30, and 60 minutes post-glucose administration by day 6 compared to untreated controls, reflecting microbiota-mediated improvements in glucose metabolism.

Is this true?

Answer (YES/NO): NO